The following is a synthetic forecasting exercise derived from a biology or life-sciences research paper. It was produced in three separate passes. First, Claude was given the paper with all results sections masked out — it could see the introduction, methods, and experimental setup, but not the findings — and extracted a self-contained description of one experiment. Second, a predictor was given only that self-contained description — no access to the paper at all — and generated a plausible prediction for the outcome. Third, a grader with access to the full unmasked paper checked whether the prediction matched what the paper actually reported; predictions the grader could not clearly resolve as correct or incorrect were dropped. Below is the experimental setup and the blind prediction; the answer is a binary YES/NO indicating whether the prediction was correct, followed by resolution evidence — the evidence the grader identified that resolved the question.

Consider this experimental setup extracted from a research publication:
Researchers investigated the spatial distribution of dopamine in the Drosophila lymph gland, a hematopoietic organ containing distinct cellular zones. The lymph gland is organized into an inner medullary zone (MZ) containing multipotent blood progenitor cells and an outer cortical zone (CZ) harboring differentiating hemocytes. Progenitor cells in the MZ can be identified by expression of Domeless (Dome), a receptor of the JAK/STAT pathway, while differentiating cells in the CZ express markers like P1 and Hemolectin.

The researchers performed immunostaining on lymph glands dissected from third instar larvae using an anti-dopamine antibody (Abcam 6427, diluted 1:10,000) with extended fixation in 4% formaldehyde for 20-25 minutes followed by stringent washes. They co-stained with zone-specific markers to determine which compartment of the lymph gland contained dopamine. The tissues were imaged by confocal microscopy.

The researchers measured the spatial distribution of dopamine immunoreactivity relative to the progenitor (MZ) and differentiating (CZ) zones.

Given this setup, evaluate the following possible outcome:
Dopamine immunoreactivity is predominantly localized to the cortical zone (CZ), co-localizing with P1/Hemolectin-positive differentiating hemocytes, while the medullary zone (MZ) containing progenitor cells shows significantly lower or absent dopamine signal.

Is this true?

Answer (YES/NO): NO